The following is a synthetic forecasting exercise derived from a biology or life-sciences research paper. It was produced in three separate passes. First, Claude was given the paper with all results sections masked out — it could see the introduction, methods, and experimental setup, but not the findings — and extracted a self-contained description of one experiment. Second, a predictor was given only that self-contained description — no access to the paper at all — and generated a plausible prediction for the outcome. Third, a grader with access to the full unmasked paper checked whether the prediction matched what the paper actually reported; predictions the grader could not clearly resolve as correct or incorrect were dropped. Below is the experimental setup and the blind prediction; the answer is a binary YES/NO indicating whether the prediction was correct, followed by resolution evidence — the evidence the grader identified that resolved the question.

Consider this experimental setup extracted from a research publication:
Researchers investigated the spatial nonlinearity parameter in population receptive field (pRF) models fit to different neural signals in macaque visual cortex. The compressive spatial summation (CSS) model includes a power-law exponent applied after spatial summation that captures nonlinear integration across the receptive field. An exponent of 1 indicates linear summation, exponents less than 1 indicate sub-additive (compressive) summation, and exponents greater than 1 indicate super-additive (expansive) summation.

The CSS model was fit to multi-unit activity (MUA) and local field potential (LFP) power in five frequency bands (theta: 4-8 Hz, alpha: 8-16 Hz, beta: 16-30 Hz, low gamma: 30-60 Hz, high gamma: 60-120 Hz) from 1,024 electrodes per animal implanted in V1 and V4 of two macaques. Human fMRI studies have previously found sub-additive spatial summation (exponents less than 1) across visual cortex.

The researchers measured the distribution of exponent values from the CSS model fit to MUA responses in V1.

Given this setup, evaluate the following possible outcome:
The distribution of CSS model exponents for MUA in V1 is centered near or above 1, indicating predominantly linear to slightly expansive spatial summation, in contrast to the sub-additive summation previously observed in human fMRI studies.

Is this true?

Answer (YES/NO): NO